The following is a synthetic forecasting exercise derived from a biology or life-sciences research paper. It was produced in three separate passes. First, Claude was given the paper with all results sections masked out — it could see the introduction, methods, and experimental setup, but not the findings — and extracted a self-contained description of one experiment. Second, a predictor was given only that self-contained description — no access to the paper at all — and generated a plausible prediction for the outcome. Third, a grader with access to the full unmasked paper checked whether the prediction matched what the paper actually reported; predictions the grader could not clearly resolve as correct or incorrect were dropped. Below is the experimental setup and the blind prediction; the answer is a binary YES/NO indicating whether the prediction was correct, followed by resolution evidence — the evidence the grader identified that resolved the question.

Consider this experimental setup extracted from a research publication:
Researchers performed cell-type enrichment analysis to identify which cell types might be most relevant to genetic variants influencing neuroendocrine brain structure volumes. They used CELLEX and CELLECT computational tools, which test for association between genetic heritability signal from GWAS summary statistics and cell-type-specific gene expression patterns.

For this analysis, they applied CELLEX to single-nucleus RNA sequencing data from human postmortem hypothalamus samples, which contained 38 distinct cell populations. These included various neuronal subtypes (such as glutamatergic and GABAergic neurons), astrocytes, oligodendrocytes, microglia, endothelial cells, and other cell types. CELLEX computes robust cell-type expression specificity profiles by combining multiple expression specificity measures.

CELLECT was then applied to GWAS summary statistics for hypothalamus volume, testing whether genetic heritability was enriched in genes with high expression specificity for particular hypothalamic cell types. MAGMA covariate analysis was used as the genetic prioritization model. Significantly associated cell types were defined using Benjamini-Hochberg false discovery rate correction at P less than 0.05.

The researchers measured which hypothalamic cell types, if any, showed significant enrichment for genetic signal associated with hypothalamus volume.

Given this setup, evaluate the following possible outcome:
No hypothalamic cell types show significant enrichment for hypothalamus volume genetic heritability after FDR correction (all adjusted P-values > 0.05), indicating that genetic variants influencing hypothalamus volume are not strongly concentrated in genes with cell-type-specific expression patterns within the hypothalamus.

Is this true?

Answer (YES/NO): YES